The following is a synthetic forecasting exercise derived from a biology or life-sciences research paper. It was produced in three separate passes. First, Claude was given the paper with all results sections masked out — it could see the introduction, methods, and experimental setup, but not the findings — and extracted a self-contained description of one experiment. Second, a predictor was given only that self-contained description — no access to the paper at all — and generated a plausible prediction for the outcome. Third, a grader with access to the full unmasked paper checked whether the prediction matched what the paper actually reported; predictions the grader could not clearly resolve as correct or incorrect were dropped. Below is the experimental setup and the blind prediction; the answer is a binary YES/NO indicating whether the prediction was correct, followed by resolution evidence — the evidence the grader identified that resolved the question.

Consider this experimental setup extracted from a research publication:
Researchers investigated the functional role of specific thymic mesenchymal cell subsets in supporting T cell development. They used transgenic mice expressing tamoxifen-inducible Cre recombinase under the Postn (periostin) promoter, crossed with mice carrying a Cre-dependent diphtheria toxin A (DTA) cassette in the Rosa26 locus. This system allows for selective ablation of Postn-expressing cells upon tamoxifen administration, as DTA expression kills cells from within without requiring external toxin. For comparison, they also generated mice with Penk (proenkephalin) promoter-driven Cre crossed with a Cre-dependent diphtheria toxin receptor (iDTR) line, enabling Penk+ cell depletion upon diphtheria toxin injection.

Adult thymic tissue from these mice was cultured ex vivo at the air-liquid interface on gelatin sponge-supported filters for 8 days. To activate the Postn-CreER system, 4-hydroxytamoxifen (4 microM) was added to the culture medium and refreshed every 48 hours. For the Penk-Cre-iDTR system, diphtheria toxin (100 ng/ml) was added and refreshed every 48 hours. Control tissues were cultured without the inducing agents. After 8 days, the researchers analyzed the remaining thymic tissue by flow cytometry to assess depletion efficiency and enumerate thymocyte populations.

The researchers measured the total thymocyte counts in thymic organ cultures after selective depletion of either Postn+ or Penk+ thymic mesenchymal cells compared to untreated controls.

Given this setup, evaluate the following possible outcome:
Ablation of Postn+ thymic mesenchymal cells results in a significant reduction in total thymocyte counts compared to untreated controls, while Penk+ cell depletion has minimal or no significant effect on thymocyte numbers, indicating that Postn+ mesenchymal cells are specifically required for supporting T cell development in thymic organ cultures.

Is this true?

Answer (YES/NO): NO